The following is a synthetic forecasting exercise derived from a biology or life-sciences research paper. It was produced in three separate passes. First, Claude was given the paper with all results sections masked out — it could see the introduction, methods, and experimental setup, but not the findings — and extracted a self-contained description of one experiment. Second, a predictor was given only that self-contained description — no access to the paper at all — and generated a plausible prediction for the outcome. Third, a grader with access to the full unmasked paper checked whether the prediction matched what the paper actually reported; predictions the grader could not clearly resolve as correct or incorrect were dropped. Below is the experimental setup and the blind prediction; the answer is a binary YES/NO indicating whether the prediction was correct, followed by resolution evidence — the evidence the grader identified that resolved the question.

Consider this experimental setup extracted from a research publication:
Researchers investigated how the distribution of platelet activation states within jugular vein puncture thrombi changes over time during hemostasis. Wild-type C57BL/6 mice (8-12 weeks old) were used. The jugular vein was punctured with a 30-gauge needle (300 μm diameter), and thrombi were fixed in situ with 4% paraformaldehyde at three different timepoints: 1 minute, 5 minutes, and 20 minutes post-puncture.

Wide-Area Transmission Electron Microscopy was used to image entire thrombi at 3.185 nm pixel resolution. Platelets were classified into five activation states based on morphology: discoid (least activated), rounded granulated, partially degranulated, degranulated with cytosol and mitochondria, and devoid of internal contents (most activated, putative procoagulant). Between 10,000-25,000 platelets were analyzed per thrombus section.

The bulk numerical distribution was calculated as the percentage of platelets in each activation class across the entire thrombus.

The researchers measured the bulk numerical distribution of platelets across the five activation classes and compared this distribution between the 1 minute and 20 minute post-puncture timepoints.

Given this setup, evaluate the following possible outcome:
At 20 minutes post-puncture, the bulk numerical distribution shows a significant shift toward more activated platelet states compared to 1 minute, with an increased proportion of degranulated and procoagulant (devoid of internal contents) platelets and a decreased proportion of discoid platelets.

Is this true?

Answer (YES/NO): NO